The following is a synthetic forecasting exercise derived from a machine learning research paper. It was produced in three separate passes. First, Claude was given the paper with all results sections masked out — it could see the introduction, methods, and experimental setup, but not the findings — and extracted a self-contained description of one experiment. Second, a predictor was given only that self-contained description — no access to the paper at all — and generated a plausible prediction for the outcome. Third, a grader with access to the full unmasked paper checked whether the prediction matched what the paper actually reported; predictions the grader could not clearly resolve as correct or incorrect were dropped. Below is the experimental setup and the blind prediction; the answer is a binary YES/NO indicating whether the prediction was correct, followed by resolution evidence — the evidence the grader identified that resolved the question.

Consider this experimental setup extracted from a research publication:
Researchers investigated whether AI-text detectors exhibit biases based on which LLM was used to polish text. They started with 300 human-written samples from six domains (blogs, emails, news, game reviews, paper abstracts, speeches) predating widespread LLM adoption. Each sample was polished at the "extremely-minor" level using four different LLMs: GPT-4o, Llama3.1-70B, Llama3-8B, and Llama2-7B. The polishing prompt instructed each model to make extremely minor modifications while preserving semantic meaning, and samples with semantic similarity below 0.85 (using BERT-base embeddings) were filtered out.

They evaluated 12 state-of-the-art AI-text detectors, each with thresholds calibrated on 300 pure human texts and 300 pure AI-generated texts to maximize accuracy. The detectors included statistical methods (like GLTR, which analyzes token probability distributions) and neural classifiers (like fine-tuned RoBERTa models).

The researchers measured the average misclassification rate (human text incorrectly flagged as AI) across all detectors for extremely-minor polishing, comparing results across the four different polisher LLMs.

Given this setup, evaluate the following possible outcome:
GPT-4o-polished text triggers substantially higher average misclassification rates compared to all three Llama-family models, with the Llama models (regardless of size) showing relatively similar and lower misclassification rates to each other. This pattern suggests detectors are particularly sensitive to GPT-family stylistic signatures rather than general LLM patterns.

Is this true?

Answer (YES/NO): NO